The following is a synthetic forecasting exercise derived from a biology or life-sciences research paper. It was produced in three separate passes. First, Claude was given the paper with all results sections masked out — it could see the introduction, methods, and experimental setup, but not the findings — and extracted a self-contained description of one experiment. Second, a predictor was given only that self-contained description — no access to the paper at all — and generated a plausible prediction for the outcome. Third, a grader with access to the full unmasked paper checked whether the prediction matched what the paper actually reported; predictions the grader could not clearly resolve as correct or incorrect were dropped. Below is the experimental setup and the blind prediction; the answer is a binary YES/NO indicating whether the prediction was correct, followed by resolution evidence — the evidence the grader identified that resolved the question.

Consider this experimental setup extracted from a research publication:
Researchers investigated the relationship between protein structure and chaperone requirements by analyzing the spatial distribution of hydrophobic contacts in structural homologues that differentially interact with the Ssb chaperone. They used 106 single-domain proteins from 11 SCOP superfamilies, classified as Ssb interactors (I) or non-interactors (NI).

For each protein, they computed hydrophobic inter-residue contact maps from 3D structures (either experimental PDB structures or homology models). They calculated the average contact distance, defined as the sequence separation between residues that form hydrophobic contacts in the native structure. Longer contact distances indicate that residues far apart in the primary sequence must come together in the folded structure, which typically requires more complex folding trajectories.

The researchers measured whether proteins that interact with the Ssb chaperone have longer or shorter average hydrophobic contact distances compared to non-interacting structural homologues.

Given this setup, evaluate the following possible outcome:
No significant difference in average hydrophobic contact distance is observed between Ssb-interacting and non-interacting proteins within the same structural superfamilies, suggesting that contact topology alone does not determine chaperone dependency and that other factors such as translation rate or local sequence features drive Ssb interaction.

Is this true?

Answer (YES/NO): NO